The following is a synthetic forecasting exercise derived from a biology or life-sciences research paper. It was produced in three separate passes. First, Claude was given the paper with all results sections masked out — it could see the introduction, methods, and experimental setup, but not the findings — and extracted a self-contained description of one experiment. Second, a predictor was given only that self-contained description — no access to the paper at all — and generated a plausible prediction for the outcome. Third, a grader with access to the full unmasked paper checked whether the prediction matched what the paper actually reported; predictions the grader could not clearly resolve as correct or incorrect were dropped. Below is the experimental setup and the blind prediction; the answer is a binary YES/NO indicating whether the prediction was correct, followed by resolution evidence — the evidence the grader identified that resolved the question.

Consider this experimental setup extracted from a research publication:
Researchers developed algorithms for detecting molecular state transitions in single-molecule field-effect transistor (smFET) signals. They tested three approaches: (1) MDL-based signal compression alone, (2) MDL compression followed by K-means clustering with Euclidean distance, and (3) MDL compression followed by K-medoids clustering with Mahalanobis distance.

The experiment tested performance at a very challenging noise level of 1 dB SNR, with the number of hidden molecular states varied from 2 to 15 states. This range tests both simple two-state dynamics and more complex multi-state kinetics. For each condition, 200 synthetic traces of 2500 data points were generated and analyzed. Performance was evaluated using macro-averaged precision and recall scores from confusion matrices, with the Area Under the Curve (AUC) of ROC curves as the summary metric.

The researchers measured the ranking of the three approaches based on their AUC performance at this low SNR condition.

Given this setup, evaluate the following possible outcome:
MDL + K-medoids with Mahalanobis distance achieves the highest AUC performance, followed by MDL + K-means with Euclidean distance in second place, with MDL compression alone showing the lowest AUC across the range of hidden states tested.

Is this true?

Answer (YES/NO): NO